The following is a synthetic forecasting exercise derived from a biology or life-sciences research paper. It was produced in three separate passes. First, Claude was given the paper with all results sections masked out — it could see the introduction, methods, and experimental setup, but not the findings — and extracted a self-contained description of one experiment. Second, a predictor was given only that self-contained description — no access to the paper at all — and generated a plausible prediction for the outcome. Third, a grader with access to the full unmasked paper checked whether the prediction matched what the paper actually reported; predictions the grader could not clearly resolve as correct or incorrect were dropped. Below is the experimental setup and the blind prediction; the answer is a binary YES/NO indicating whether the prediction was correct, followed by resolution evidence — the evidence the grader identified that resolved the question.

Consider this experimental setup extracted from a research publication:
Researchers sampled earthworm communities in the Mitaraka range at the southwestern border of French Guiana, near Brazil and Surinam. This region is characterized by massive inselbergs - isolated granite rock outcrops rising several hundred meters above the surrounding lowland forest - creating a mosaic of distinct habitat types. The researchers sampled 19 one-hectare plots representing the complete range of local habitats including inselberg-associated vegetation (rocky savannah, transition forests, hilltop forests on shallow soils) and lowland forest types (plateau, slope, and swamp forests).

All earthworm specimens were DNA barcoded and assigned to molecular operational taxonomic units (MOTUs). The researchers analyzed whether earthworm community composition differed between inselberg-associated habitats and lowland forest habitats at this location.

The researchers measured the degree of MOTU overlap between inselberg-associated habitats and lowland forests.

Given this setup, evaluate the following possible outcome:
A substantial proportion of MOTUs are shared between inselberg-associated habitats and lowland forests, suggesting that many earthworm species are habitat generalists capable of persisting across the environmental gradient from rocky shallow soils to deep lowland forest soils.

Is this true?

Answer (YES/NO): NO